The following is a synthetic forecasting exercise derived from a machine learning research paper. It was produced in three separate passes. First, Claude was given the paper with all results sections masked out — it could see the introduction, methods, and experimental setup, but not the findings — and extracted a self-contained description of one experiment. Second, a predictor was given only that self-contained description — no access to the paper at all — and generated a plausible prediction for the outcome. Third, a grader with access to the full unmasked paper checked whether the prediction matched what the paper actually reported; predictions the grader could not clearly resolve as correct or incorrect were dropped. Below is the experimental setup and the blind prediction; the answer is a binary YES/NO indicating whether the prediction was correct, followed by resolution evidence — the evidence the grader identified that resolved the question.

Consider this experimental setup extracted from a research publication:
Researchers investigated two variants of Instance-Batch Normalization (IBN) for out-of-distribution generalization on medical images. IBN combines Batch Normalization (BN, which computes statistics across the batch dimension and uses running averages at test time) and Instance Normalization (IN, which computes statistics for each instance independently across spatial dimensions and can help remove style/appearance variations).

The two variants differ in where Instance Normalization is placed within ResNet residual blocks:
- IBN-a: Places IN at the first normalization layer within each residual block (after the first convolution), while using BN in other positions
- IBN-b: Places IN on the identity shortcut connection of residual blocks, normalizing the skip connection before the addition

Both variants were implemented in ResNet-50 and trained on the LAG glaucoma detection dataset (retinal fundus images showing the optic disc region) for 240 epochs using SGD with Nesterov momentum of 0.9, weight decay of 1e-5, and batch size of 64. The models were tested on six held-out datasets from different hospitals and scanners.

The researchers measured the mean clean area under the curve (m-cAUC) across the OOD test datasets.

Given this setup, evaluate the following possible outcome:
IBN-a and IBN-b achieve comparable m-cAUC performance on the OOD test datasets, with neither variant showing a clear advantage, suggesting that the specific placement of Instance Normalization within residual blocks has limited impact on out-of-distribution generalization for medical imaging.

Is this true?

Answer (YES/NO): NO